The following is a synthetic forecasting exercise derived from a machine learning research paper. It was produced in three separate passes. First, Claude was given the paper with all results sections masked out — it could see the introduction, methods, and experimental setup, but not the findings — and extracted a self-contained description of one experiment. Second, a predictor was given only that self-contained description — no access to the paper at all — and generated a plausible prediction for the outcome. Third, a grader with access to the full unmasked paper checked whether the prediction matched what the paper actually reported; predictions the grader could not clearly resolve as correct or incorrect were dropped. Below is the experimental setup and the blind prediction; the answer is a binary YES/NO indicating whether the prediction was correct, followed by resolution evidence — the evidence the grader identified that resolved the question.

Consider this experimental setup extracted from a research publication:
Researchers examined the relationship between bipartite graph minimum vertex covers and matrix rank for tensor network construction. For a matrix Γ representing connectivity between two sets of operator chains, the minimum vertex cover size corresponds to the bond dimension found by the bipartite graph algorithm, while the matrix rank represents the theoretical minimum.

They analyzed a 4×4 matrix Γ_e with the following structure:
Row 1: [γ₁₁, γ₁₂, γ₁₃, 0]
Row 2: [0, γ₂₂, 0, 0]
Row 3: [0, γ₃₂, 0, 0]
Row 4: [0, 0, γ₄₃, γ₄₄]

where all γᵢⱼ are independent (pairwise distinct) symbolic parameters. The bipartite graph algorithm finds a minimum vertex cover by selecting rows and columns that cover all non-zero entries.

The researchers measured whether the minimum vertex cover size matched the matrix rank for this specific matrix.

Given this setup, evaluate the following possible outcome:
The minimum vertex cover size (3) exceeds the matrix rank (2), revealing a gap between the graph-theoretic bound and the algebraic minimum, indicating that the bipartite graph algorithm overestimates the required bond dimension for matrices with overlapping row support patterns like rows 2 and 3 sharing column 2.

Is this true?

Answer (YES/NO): NO